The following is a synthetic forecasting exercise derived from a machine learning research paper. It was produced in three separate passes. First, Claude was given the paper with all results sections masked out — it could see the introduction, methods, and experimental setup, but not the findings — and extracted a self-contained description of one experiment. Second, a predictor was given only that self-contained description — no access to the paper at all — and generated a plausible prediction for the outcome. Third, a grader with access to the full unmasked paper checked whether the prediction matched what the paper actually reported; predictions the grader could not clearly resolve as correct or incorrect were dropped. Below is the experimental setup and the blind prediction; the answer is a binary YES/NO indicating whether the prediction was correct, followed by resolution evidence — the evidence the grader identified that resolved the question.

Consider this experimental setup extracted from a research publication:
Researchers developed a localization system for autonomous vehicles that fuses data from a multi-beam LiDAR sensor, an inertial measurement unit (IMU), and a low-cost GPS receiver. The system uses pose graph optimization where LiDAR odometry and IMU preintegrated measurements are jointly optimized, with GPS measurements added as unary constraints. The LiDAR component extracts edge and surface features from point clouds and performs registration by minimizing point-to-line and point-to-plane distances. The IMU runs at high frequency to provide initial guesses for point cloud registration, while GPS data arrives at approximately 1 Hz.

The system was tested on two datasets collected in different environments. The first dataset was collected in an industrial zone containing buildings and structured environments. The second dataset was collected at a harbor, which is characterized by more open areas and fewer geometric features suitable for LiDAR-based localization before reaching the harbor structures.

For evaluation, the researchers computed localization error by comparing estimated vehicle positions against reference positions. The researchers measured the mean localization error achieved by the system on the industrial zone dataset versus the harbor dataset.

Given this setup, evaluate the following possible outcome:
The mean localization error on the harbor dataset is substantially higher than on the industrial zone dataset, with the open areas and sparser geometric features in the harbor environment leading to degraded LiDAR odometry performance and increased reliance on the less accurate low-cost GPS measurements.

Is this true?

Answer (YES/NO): YES